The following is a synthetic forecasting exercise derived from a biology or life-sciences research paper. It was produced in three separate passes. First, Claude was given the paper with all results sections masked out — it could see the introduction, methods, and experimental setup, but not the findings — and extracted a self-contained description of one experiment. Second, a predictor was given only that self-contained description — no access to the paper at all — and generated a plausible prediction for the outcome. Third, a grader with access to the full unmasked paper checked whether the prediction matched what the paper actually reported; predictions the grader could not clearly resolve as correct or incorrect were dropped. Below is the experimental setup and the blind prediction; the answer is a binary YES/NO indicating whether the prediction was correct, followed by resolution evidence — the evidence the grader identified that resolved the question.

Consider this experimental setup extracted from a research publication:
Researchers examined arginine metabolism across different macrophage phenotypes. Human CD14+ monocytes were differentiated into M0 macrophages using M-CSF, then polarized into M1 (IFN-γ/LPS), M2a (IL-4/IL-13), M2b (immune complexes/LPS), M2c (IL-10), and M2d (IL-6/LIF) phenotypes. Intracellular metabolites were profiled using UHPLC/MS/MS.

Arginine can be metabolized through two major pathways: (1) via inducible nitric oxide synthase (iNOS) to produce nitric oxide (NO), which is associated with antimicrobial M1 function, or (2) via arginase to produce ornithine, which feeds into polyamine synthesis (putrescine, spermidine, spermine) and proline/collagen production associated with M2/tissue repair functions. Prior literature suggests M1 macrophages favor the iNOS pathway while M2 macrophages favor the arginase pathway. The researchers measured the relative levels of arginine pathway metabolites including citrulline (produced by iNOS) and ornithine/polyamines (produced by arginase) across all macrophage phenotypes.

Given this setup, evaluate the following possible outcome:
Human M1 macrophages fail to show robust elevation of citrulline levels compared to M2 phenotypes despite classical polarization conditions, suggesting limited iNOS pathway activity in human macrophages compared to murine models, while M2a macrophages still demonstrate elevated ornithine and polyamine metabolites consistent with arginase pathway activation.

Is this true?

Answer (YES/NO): NO